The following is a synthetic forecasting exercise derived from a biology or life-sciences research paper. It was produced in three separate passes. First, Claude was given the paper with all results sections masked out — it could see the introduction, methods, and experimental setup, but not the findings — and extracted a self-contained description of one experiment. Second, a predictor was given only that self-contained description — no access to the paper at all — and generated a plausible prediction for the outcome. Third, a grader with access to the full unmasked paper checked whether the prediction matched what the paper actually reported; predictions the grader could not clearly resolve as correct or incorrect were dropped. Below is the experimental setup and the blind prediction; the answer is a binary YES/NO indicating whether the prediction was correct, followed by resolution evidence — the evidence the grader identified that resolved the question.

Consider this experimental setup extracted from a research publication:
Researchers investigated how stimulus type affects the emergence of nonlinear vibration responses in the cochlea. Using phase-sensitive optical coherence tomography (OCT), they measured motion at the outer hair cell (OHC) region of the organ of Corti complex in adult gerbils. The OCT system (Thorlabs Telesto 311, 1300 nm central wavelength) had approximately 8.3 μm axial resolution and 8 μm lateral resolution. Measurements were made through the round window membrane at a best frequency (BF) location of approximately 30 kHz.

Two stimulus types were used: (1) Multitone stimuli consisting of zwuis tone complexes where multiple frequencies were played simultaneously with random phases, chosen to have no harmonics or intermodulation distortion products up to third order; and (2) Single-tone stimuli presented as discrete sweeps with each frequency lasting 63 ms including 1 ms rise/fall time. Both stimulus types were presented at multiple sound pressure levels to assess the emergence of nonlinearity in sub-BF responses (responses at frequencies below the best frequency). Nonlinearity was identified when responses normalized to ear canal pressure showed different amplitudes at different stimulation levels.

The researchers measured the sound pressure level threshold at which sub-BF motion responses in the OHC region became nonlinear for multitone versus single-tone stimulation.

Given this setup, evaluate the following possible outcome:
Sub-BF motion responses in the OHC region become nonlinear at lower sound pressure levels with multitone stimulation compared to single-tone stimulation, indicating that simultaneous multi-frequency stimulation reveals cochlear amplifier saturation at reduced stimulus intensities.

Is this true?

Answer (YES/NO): YES